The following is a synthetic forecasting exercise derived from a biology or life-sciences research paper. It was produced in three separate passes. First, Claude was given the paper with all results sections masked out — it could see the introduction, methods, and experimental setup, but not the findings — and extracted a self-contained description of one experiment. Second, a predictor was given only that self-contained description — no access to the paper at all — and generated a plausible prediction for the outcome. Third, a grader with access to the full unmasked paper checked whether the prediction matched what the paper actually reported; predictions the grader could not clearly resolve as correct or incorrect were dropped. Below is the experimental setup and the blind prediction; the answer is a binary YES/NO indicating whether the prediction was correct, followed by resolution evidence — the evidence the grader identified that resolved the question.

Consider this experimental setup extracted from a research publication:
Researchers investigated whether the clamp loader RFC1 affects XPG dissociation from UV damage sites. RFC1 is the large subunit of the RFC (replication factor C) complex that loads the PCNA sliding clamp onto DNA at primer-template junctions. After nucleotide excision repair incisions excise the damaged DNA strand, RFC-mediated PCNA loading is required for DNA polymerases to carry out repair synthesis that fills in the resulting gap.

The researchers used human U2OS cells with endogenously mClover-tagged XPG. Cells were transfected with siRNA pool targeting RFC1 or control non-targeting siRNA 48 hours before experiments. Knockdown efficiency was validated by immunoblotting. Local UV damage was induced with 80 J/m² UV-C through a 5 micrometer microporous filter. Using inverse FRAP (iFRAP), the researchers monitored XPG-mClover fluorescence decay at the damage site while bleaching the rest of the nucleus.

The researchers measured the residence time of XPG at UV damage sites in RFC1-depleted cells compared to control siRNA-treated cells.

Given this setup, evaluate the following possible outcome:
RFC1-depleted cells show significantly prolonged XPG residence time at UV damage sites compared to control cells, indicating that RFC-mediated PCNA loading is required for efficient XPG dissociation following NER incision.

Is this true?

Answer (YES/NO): NO